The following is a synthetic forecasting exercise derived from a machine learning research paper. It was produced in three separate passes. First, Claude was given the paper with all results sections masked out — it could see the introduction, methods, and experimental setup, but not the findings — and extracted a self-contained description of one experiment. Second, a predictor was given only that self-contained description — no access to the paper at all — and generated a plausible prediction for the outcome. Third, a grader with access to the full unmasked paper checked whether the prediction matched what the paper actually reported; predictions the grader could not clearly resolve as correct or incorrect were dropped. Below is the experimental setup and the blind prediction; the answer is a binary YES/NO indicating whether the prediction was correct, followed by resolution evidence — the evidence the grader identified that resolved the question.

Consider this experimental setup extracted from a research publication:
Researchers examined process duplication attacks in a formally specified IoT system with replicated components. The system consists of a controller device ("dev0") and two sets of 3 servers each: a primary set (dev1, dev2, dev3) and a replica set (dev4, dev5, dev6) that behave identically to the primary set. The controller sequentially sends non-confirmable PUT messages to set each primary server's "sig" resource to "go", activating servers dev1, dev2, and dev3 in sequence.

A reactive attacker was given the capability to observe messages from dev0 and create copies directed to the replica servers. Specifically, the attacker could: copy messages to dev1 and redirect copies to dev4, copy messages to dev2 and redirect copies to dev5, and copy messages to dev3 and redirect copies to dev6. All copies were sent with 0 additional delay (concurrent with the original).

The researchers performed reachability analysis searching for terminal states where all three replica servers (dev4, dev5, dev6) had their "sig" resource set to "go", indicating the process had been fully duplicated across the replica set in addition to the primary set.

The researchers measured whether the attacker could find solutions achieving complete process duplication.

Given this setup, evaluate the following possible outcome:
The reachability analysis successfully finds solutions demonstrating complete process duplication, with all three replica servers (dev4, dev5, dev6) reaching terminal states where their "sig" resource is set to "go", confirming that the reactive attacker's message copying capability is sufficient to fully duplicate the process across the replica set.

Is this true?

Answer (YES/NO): YES